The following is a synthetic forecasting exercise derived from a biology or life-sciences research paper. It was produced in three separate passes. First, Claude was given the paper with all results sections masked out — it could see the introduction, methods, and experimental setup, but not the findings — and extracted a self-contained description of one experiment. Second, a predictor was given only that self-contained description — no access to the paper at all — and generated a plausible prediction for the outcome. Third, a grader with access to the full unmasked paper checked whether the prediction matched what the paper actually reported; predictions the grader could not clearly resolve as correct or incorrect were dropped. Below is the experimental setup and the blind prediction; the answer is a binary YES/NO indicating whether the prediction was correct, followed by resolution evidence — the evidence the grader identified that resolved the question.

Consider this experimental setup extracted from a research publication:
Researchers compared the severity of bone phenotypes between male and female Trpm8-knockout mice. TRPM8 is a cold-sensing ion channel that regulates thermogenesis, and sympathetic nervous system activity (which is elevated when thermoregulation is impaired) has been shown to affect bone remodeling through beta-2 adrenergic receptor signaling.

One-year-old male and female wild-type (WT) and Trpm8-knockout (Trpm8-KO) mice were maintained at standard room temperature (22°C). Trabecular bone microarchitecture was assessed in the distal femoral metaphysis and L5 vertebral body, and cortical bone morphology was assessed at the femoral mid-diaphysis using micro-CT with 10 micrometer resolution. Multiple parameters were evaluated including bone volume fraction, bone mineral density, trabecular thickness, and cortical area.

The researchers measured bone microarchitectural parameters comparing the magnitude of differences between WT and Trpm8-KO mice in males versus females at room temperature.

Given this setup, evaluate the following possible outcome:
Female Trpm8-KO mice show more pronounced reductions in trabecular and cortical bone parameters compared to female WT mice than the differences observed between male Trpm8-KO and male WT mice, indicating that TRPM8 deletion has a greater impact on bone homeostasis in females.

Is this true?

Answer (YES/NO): NO